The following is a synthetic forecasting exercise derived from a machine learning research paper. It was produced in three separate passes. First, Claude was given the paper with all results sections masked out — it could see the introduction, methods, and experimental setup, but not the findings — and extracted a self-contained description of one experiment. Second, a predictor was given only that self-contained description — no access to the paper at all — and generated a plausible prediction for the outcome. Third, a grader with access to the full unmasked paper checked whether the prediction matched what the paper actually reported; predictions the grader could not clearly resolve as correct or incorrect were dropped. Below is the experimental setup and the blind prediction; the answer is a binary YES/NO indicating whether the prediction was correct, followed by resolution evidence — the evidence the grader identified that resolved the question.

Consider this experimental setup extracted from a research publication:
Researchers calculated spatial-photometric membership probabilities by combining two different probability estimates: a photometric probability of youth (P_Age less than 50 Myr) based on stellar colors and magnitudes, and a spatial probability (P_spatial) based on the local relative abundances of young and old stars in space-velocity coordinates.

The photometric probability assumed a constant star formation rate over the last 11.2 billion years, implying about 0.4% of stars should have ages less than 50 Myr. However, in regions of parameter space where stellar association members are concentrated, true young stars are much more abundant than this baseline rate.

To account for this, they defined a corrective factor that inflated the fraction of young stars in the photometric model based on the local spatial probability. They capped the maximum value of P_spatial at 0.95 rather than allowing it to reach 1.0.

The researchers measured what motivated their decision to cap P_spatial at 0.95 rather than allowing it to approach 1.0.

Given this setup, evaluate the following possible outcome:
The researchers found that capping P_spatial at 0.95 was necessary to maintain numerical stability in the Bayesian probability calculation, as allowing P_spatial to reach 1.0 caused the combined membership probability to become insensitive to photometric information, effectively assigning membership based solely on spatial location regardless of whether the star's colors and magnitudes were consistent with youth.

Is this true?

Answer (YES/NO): NO